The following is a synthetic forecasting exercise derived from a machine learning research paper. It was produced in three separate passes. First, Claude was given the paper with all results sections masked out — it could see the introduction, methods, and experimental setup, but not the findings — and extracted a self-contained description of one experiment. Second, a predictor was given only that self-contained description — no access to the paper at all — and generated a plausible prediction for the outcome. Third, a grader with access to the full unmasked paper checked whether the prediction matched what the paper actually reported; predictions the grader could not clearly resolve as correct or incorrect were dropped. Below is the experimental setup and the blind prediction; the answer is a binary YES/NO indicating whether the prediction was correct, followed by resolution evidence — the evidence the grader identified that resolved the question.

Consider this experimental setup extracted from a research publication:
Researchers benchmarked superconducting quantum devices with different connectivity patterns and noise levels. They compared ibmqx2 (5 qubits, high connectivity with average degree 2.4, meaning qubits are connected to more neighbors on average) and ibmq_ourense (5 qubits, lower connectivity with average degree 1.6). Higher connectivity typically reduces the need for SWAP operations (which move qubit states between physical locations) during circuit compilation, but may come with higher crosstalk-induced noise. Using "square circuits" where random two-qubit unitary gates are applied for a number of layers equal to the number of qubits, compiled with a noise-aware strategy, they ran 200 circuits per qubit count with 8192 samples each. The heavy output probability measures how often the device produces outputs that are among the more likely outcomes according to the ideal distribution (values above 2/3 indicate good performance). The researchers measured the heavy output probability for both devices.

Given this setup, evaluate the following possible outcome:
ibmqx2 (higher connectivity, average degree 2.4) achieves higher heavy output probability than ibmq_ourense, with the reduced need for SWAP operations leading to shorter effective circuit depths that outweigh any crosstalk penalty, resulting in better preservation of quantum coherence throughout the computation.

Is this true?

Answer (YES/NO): NO